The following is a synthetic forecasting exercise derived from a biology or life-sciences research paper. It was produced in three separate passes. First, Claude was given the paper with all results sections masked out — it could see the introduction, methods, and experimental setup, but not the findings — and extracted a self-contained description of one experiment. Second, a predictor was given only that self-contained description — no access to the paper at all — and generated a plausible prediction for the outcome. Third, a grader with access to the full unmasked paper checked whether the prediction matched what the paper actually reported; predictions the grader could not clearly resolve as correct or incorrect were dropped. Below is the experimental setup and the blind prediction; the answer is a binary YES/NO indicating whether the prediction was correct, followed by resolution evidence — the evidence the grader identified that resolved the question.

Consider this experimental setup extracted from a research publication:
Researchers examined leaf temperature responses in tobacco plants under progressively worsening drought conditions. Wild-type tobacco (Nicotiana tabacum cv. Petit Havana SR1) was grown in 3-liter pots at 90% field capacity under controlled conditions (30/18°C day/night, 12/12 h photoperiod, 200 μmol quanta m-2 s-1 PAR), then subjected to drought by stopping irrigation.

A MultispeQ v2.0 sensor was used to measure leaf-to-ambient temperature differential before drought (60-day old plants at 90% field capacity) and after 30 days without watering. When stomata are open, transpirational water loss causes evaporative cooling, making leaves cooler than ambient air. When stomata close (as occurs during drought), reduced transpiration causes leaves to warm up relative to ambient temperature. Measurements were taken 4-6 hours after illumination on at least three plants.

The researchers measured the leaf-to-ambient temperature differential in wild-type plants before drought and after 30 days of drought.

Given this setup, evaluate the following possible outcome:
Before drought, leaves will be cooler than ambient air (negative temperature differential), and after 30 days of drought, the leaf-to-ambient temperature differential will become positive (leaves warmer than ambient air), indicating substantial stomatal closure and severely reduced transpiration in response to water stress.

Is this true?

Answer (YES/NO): YES